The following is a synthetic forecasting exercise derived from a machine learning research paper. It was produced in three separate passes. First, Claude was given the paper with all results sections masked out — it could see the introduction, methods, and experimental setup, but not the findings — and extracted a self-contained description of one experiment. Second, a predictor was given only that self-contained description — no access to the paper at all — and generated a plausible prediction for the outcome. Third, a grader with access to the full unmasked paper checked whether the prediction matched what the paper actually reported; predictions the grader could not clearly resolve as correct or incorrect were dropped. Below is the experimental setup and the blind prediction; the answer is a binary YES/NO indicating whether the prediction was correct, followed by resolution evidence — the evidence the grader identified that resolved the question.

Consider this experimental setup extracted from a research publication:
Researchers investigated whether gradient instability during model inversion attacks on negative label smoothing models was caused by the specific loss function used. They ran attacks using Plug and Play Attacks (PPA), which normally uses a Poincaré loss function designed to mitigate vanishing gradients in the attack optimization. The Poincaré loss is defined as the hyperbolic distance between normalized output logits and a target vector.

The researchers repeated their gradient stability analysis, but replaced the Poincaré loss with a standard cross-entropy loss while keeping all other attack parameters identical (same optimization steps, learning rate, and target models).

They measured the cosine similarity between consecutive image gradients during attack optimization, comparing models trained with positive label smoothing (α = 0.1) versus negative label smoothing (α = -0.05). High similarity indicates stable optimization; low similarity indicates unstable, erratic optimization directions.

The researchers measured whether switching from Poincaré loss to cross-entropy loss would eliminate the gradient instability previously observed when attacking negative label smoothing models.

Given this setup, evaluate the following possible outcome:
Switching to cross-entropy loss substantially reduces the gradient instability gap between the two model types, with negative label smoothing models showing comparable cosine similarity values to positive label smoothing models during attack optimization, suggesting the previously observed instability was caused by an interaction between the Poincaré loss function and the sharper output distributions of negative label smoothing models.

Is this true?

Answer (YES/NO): NO